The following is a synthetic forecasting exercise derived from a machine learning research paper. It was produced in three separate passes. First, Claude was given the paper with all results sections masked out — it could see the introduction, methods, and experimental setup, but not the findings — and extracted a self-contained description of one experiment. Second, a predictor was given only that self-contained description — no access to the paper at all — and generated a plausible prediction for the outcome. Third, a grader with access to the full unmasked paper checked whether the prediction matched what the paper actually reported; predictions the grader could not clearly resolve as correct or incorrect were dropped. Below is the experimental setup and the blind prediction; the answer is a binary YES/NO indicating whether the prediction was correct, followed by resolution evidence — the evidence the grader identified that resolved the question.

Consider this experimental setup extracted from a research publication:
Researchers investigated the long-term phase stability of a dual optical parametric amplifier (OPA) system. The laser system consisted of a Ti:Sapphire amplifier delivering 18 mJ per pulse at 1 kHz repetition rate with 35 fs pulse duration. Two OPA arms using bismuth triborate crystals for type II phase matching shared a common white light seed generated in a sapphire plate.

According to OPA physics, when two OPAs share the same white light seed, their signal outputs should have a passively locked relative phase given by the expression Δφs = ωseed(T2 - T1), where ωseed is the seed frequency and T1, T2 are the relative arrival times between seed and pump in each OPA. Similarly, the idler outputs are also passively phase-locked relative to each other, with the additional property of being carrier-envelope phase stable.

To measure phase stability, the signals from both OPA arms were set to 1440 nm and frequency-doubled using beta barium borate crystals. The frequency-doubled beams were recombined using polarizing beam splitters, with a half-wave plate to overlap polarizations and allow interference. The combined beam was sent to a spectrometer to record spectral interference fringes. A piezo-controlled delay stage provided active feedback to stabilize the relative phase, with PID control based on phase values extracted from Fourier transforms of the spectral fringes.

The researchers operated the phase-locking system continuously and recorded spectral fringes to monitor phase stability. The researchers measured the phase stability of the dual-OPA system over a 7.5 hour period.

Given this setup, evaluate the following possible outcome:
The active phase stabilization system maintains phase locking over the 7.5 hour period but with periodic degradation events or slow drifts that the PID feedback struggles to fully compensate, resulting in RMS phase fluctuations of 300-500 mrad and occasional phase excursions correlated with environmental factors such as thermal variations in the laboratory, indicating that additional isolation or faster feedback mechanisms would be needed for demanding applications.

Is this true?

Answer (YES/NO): NO